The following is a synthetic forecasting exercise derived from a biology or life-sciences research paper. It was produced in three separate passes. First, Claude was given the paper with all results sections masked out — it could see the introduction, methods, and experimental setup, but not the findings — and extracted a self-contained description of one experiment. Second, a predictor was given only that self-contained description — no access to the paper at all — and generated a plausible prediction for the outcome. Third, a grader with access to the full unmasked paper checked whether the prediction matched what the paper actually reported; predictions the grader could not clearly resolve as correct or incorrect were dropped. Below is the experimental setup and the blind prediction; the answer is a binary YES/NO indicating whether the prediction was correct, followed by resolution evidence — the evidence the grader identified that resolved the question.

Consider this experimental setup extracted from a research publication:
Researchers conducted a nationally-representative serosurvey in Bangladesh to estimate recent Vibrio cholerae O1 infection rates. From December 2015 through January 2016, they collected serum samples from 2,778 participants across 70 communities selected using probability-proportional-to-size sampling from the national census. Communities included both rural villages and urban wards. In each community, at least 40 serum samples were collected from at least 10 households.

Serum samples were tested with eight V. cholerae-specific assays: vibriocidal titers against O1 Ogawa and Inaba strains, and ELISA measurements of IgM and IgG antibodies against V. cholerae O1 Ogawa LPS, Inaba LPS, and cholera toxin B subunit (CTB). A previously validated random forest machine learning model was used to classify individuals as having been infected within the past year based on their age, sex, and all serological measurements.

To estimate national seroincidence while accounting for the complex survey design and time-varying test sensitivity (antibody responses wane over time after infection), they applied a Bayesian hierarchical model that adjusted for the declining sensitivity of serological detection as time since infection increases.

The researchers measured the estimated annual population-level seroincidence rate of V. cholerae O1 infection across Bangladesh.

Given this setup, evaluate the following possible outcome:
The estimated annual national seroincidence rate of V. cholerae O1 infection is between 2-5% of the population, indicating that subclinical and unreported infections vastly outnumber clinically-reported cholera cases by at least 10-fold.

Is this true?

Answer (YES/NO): NO